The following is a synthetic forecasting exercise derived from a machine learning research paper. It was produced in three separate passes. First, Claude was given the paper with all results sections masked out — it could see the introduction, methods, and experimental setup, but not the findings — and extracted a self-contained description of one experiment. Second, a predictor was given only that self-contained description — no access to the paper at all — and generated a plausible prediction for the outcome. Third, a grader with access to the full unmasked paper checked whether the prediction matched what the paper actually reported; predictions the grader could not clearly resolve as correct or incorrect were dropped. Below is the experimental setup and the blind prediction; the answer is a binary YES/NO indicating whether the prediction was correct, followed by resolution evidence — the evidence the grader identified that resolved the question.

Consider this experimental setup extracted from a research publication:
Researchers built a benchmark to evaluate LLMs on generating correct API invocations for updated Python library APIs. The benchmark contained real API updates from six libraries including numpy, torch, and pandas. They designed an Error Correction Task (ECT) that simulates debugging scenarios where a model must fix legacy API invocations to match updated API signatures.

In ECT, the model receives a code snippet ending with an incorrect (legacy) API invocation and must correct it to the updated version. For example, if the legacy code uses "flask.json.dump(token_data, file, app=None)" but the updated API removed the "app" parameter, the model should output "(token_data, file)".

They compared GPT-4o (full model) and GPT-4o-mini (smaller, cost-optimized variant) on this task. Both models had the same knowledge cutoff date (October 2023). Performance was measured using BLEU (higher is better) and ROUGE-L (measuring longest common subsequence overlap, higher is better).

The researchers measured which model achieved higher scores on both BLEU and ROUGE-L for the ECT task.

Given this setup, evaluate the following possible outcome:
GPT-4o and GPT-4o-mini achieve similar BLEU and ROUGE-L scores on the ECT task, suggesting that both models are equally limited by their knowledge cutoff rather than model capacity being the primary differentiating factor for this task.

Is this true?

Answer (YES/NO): NO